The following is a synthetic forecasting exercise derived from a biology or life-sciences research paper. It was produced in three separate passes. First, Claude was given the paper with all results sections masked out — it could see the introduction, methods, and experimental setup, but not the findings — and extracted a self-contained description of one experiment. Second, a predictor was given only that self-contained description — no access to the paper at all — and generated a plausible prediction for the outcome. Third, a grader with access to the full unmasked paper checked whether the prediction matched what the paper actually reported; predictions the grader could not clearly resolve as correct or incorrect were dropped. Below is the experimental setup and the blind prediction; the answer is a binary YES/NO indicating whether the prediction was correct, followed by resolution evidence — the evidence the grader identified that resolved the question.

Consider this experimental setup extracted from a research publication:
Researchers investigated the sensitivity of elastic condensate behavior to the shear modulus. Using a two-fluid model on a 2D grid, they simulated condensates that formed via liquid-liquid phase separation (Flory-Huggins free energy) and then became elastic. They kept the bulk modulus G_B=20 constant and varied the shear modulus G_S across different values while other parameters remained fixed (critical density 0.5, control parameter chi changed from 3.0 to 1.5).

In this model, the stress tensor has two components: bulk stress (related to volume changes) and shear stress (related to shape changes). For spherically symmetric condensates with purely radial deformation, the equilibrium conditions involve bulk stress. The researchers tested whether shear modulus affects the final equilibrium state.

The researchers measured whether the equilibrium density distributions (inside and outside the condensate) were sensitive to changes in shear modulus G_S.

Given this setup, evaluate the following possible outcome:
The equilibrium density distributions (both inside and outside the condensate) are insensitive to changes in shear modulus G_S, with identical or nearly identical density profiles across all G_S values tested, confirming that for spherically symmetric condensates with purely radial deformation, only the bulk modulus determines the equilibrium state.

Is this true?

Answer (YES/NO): YES